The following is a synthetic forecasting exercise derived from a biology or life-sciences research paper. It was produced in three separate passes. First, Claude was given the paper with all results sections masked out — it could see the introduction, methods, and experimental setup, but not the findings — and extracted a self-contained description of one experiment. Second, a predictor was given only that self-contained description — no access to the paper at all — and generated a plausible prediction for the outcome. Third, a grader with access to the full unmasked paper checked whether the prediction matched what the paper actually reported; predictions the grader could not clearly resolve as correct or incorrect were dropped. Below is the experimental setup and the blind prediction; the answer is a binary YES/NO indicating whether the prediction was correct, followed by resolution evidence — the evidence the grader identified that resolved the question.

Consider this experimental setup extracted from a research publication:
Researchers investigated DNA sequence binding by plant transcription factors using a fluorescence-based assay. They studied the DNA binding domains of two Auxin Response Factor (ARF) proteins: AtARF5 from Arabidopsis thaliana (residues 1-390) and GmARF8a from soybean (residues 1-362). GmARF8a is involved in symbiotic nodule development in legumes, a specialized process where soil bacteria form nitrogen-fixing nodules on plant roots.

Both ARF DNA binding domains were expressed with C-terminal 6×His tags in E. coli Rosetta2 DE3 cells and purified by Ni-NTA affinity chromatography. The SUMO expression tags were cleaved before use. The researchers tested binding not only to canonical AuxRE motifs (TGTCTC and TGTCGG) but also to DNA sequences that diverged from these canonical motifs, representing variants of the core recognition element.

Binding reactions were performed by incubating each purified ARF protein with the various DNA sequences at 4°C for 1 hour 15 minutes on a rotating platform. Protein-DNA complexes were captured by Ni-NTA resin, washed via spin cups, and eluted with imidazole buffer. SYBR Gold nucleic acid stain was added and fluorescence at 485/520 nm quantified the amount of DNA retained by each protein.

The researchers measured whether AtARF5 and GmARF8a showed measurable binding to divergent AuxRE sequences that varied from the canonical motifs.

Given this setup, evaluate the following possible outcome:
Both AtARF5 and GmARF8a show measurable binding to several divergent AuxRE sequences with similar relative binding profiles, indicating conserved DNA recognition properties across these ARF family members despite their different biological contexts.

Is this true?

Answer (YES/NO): NO